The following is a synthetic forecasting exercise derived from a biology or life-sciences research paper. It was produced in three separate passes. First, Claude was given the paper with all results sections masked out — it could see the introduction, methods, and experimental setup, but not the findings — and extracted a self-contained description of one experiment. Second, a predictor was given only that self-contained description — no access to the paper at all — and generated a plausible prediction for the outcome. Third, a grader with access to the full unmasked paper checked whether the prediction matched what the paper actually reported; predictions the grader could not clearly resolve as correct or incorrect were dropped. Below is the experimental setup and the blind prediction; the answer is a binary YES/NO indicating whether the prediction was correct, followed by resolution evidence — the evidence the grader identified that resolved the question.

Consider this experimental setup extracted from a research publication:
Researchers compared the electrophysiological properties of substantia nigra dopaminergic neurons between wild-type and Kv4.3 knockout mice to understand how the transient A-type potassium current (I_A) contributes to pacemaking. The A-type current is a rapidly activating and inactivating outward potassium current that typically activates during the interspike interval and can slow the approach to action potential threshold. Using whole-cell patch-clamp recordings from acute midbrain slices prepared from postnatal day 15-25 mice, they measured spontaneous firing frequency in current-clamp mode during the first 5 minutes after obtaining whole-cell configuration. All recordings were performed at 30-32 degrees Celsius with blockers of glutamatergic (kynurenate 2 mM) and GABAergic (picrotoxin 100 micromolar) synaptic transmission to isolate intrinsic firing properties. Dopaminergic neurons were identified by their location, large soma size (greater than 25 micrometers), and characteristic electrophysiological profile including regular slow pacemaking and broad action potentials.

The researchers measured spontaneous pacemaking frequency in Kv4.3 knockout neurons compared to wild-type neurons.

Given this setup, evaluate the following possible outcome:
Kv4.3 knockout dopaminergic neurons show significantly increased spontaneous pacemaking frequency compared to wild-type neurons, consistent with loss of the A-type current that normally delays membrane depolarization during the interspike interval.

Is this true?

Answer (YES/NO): YES